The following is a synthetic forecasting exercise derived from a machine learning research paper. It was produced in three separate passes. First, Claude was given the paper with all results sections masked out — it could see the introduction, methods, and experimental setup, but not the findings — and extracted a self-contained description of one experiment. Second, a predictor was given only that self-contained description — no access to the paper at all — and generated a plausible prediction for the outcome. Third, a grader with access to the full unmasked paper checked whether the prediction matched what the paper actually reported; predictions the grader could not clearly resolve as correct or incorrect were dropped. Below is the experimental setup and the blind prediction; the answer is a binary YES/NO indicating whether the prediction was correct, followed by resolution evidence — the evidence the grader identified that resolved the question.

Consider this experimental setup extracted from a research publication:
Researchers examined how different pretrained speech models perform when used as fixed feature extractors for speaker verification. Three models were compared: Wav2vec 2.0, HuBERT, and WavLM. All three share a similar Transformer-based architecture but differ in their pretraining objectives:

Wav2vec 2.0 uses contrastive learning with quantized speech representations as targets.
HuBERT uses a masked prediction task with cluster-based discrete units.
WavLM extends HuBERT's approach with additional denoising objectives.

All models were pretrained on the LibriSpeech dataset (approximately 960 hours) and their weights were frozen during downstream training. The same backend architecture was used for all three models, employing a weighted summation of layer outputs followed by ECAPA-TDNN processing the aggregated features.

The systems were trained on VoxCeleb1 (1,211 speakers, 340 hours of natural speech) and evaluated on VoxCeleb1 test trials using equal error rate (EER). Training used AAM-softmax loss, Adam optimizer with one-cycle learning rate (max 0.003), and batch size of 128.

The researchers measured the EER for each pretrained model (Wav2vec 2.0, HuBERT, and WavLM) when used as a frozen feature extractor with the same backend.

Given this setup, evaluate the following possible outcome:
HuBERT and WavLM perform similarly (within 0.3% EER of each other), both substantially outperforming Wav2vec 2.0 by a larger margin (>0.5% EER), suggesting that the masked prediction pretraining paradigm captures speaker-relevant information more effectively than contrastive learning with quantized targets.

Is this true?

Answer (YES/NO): NO